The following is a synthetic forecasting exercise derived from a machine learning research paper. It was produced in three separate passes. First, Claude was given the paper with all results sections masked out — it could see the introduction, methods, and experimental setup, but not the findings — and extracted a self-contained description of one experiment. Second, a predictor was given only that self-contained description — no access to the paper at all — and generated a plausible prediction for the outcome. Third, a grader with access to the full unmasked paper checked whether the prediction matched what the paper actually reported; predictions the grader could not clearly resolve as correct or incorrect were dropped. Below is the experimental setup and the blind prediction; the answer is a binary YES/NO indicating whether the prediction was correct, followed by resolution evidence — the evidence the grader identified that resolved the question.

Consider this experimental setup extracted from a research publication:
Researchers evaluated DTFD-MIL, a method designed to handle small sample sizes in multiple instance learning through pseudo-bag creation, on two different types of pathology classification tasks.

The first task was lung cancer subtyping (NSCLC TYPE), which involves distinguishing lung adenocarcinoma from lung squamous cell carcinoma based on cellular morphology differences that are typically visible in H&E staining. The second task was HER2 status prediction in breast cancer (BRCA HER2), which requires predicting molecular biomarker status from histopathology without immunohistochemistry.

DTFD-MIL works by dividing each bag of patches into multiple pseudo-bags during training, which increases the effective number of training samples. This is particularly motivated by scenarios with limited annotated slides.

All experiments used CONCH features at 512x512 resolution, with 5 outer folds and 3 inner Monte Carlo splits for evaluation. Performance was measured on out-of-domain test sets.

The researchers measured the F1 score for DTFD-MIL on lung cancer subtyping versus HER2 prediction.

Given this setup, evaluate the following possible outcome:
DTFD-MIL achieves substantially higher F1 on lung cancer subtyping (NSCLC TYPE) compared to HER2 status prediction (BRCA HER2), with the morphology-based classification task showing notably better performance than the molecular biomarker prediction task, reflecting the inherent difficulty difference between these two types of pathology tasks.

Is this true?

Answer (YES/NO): YES